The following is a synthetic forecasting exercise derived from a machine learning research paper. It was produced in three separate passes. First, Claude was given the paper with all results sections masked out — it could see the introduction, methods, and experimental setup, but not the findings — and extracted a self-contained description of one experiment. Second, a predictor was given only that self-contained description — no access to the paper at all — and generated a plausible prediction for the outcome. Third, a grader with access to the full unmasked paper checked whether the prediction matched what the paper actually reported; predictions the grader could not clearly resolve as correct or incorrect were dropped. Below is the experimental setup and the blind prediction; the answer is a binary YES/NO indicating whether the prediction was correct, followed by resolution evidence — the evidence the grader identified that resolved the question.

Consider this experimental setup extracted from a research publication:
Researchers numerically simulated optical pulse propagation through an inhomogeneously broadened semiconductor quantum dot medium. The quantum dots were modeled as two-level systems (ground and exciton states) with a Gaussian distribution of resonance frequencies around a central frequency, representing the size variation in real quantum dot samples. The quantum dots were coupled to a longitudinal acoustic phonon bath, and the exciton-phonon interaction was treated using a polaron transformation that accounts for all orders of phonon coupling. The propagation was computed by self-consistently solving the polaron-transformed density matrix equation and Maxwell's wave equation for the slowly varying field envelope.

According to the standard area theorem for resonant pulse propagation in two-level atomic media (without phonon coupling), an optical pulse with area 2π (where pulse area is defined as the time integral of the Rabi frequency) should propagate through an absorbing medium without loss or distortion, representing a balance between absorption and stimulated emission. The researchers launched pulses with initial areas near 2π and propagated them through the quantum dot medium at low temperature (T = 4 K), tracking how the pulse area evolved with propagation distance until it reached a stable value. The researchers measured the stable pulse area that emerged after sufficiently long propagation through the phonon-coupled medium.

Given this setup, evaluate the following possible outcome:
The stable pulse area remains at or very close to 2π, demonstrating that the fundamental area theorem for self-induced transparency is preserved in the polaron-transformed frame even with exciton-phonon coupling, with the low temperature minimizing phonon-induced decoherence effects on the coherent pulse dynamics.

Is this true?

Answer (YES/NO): NO